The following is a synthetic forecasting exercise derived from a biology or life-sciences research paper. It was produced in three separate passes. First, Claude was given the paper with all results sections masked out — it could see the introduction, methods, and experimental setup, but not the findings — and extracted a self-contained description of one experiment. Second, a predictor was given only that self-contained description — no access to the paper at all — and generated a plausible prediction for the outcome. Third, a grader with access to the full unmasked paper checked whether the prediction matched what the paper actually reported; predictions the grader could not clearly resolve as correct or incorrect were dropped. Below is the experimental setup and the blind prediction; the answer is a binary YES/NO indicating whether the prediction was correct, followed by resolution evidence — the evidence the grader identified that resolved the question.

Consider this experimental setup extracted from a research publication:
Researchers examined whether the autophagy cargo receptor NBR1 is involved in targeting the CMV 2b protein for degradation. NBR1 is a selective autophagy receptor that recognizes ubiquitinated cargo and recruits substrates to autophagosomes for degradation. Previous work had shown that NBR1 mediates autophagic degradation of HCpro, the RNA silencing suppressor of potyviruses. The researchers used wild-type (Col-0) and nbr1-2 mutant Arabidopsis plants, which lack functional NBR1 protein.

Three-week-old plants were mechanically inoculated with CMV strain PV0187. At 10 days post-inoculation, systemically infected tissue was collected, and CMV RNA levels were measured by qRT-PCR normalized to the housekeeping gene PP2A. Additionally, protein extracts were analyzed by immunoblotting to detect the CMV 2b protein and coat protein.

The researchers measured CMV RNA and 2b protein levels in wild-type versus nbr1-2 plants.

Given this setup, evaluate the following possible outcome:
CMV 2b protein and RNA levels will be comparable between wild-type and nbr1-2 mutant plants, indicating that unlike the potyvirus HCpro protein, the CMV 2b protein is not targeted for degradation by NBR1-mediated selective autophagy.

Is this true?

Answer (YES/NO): YES